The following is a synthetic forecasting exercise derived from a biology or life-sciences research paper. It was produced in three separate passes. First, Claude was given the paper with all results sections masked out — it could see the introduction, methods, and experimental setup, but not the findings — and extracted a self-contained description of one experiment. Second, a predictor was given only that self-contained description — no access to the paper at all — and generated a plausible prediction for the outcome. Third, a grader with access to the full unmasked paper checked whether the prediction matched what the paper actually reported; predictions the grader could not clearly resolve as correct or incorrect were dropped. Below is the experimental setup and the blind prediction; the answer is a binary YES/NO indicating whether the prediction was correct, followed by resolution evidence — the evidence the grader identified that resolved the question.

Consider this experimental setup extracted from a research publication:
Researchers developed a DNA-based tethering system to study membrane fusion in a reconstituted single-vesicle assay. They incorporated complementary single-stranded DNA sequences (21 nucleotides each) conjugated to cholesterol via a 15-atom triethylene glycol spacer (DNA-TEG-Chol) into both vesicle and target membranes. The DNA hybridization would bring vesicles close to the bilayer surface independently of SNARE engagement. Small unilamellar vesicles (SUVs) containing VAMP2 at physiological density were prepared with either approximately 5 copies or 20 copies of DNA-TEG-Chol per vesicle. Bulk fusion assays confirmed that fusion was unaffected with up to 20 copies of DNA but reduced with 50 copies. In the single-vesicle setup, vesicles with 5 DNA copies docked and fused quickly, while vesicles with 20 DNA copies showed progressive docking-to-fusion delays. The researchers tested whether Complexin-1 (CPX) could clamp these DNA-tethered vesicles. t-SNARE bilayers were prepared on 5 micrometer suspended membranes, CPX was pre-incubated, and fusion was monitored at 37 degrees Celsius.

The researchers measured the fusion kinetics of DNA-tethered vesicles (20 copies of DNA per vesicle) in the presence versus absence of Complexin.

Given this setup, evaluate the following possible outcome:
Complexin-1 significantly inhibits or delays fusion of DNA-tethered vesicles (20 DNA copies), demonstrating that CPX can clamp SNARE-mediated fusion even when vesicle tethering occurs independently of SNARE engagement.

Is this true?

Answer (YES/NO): YES